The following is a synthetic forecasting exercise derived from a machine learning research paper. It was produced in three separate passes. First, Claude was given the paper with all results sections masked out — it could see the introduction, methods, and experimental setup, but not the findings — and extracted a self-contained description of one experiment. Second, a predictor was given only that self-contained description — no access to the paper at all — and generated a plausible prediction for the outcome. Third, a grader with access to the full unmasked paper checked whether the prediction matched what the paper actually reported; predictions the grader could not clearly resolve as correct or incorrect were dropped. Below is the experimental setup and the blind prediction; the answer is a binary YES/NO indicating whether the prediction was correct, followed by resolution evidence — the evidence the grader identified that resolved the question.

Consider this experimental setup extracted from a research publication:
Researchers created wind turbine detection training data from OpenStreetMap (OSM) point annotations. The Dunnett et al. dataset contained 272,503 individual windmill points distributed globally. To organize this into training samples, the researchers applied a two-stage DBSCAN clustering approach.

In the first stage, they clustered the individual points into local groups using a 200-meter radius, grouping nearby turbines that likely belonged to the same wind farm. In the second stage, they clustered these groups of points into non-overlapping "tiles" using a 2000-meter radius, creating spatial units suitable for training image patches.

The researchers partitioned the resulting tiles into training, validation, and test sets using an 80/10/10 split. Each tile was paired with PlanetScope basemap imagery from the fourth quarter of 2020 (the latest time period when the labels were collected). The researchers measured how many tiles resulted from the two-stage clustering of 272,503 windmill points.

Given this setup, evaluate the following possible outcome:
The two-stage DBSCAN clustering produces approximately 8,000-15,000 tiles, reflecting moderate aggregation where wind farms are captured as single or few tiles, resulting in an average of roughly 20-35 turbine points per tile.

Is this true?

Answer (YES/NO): NO